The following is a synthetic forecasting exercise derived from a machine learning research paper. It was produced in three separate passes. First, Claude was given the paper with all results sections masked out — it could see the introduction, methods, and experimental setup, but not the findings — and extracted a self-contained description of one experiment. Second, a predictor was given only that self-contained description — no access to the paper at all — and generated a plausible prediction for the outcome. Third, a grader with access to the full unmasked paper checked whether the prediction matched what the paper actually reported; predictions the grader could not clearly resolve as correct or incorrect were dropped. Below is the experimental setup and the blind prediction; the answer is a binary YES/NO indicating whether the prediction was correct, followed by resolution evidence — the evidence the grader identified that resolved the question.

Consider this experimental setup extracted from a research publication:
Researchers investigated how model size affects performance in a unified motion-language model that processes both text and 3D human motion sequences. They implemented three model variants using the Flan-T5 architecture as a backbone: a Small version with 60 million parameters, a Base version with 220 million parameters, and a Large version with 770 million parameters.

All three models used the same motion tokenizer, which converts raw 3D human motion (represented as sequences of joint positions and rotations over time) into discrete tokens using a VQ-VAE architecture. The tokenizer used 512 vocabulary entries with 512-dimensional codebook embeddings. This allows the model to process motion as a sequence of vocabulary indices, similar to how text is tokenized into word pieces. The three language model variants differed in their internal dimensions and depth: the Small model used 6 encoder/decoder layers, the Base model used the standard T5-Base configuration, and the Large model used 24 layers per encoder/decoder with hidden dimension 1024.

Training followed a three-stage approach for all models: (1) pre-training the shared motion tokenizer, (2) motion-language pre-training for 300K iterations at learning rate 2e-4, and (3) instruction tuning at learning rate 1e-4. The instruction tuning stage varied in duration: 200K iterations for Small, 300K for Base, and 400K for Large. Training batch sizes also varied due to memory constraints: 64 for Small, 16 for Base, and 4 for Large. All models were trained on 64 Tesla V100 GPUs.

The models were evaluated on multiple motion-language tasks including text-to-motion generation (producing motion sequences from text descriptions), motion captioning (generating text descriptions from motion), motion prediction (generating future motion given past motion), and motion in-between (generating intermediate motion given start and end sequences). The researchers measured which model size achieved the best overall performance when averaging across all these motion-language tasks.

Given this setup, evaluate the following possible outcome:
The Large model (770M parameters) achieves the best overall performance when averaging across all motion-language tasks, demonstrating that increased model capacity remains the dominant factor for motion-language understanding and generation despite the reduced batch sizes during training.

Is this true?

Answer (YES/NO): NO